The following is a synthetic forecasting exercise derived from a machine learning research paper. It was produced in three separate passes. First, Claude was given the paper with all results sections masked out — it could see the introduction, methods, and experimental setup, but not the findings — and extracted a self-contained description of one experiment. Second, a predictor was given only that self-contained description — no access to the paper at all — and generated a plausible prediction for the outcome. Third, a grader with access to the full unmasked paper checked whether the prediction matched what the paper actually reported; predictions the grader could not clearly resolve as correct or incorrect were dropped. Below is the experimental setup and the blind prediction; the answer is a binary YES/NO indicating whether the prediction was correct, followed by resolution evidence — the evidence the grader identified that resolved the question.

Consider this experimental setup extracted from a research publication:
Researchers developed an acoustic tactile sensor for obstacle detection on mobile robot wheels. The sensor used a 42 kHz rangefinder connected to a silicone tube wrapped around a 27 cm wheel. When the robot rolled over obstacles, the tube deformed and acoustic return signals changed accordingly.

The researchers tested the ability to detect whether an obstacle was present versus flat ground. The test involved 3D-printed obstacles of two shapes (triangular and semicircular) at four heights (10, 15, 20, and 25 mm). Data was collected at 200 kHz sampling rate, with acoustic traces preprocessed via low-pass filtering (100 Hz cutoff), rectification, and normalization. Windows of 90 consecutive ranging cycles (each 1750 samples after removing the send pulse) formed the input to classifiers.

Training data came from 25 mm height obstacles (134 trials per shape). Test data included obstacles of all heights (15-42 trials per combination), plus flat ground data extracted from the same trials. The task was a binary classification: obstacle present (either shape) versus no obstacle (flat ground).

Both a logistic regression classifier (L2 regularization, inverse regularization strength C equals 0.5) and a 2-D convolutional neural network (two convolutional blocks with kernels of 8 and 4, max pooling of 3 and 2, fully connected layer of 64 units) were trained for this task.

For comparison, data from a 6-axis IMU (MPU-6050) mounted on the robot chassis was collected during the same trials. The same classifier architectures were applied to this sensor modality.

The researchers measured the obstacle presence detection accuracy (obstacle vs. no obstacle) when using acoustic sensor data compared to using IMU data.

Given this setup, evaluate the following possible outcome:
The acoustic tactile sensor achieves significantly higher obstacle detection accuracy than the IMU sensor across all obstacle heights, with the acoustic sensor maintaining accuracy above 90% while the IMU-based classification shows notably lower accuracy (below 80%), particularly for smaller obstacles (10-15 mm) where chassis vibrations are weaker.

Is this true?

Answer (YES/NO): NO